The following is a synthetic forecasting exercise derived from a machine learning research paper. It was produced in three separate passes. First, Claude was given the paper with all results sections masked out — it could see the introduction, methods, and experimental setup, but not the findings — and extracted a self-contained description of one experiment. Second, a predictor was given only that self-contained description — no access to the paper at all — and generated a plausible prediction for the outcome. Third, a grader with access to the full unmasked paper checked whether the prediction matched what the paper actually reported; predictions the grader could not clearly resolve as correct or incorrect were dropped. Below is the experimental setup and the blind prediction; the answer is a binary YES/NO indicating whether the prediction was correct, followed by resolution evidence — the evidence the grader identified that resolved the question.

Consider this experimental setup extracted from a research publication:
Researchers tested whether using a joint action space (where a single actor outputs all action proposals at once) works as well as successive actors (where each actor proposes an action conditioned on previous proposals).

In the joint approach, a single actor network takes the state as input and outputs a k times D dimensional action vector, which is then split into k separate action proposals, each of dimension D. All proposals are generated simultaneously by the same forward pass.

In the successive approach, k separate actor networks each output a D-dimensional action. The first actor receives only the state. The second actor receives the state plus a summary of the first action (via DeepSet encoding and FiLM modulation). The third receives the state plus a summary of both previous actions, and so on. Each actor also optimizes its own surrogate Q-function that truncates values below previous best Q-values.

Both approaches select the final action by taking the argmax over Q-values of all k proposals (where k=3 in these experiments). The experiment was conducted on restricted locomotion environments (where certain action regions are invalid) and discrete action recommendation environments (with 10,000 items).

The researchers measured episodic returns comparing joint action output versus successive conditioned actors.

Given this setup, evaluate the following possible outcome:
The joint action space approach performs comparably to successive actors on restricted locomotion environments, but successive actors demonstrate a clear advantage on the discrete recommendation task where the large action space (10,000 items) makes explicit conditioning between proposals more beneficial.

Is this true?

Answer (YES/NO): NO